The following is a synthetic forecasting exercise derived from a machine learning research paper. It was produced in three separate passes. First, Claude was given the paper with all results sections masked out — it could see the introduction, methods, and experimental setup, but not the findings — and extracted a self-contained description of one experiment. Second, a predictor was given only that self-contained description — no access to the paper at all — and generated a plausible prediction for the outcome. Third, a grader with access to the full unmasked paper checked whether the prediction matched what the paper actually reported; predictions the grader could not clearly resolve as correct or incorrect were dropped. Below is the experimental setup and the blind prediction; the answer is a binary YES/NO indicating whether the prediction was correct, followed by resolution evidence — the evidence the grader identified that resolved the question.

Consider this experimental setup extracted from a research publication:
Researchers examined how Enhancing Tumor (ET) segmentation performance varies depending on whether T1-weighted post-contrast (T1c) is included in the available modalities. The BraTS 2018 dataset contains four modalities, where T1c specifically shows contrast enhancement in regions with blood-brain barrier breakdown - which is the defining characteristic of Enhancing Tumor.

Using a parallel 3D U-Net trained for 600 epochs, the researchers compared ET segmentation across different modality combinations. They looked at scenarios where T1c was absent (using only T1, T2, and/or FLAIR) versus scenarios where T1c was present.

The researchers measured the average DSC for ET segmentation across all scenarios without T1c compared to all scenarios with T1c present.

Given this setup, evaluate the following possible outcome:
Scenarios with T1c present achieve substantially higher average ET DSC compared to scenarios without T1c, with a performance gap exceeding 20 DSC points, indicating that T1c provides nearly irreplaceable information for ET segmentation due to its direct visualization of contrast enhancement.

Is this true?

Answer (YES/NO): YES